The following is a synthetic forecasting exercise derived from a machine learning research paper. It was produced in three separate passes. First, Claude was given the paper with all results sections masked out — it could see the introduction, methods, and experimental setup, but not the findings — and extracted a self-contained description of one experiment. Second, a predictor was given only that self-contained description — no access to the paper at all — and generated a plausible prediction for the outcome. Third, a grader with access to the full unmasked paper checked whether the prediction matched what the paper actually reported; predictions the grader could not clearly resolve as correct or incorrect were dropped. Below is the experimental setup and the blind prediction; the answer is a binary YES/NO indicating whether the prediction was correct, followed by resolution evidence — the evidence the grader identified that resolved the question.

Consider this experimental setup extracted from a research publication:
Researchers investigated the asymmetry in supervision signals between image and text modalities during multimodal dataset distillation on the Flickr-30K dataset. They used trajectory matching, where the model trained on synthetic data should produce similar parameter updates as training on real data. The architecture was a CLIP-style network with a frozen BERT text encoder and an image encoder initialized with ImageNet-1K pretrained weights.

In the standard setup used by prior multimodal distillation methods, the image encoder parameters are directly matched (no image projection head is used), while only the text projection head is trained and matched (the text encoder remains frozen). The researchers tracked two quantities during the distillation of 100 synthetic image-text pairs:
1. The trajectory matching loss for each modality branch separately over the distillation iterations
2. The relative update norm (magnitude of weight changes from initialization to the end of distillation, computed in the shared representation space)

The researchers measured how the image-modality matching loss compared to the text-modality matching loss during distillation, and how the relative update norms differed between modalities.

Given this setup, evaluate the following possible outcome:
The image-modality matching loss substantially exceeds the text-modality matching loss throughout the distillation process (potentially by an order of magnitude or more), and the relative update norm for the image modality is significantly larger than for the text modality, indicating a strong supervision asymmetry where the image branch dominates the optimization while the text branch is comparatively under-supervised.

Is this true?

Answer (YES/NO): NO